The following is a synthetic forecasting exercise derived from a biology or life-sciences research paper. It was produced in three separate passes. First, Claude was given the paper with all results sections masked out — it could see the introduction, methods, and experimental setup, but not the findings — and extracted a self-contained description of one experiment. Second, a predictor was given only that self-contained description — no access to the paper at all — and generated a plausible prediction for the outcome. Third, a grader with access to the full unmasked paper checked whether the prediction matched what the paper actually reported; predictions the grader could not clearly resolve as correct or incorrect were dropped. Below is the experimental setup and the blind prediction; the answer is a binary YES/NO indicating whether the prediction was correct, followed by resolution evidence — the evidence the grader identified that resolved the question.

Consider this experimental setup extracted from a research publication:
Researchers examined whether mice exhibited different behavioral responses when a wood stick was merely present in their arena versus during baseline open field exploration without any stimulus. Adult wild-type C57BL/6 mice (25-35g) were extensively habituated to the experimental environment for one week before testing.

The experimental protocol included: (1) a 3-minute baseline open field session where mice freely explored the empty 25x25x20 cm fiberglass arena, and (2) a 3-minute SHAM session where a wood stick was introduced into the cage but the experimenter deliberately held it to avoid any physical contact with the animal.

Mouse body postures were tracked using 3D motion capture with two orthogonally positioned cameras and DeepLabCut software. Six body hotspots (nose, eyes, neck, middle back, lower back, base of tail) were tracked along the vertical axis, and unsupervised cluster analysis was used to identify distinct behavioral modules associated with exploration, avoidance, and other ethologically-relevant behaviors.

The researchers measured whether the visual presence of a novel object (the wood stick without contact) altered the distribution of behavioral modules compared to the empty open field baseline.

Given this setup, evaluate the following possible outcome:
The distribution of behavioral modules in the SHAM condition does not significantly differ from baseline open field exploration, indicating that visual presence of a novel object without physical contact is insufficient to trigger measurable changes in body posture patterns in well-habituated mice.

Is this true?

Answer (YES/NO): NO